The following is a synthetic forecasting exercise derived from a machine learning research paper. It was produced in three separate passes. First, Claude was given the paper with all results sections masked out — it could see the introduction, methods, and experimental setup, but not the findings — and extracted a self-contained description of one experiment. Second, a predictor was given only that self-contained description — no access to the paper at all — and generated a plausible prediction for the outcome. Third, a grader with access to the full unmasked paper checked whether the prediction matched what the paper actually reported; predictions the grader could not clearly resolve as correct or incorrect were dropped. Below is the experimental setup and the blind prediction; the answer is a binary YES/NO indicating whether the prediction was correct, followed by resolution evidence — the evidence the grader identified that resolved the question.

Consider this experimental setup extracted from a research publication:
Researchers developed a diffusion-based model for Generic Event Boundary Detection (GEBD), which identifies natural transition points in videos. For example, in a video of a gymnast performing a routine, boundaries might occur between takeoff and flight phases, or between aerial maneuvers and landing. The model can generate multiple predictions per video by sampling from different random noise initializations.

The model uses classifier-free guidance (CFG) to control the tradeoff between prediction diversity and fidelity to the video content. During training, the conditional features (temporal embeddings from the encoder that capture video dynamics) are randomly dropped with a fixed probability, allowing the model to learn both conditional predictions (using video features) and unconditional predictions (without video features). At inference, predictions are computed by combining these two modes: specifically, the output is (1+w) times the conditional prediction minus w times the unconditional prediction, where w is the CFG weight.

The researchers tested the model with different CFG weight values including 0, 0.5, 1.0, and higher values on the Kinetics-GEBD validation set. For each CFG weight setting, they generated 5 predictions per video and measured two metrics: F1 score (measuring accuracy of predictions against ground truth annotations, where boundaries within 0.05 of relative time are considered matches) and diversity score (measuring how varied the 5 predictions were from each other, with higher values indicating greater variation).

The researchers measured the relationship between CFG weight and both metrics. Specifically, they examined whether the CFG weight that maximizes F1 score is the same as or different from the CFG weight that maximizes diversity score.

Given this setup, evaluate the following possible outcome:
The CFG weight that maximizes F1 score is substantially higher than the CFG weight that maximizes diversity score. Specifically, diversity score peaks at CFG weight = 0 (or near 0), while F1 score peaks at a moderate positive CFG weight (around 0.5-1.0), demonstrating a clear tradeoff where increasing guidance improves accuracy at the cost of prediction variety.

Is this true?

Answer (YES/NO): NO